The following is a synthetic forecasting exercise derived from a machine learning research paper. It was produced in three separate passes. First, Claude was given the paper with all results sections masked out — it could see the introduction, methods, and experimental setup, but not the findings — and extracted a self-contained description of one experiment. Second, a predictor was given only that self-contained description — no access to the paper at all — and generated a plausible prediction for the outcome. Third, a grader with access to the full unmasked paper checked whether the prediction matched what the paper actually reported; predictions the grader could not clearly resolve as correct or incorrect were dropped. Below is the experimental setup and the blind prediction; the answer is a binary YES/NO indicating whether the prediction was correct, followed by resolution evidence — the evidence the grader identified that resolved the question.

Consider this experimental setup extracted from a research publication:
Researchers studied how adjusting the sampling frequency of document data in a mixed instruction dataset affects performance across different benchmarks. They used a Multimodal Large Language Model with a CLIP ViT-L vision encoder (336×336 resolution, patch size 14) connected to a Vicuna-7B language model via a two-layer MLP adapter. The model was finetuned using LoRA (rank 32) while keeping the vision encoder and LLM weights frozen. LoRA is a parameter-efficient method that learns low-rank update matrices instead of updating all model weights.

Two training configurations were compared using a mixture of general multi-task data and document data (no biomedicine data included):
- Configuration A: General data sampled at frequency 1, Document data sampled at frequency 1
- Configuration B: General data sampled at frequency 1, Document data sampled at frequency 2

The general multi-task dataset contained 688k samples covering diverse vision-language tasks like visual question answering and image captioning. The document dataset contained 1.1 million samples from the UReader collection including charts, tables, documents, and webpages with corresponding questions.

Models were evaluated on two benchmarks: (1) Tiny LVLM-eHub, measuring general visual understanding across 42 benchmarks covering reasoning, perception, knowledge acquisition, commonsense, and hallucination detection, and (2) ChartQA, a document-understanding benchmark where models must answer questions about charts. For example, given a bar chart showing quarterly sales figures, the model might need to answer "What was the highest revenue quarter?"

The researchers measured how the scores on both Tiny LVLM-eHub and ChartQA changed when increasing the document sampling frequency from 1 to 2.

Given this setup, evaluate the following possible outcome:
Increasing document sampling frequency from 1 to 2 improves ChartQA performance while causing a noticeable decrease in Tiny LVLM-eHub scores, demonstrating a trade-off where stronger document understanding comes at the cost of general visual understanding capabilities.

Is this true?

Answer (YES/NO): YES